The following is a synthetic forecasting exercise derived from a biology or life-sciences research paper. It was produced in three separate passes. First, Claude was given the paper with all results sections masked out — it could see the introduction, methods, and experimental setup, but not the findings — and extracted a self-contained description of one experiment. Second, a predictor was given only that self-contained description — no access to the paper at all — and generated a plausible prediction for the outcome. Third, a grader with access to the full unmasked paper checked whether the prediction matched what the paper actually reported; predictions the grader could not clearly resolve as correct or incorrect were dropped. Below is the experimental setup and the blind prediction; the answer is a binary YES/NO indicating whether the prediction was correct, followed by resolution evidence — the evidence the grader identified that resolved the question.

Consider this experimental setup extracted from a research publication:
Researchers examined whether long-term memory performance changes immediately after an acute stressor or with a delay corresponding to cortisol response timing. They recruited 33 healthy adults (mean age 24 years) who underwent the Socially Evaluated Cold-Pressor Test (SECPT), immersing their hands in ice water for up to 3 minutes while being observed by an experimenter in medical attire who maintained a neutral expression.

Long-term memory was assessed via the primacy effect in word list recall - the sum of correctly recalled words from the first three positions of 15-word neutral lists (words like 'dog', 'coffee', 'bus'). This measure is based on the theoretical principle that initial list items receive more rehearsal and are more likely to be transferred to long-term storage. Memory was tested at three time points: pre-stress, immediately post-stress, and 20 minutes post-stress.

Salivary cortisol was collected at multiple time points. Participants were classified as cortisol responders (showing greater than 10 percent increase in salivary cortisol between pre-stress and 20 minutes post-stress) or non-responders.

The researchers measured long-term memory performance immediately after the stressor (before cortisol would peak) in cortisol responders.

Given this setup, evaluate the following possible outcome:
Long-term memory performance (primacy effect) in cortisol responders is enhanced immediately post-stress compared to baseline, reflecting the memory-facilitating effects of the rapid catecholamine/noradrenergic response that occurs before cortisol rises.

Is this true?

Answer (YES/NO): NO